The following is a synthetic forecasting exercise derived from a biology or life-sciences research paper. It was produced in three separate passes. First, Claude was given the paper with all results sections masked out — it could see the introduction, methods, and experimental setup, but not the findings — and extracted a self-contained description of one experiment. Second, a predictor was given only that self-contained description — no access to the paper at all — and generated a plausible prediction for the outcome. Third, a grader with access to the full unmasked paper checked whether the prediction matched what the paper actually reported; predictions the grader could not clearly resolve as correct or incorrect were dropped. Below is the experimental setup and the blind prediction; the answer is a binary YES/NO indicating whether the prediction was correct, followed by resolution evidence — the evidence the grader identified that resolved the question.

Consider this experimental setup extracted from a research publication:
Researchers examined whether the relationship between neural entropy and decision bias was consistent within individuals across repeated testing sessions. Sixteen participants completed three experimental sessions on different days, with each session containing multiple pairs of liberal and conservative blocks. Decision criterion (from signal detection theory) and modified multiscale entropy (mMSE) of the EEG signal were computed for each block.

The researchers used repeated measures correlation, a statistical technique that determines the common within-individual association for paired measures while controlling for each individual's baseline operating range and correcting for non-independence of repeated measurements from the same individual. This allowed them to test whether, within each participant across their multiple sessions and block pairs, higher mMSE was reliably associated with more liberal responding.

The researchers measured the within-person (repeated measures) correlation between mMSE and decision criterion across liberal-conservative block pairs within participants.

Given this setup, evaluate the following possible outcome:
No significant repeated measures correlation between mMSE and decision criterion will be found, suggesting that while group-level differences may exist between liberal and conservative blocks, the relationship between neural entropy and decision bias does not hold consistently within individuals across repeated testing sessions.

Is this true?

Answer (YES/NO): NO